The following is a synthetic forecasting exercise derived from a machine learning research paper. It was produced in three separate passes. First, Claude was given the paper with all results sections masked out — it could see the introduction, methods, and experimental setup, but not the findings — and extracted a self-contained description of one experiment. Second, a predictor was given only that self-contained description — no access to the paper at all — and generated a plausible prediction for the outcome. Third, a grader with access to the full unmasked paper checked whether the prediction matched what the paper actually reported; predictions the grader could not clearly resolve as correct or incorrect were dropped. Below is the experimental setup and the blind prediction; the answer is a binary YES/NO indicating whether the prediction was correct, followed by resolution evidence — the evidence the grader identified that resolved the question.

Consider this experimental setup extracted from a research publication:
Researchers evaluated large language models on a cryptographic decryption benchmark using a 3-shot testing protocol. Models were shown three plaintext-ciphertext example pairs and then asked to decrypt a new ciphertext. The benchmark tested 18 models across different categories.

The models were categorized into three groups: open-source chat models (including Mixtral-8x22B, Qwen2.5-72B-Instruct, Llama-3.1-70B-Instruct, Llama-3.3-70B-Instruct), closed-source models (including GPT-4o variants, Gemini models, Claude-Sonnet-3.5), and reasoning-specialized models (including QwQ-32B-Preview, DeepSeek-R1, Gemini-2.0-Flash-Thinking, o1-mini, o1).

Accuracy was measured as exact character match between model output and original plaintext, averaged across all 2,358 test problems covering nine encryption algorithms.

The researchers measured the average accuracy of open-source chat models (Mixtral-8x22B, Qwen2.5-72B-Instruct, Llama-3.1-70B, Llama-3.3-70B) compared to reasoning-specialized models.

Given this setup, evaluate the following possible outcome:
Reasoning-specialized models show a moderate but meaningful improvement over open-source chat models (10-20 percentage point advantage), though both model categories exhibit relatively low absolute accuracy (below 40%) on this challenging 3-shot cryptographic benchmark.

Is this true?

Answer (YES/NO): YES